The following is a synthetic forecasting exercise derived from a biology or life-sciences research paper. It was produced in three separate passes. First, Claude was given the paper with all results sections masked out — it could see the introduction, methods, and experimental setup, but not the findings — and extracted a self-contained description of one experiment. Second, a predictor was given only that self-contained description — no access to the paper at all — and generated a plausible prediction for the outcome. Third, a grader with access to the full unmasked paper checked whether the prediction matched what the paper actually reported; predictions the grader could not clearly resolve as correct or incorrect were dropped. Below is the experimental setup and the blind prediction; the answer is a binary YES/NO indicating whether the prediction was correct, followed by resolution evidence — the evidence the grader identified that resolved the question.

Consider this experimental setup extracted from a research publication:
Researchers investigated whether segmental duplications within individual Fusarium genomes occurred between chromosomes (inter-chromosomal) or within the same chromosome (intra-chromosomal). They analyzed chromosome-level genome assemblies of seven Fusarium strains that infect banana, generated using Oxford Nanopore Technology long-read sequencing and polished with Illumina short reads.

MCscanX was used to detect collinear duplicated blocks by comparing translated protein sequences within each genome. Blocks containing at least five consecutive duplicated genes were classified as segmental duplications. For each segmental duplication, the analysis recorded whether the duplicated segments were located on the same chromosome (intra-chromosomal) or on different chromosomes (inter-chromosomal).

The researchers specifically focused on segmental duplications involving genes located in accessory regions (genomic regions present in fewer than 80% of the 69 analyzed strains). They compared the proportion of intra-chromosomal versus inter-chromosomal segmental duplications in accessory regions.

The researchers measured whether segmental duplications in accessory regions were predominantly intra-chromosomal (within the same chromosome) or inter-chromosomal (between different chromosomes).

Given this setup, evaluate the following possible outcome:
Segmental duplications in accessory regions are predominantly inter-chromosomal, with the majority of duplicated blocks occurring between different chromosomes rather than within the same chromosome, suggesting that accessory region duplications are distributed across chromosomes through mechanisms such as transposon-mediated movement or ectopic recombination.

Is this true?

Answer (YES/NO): YES